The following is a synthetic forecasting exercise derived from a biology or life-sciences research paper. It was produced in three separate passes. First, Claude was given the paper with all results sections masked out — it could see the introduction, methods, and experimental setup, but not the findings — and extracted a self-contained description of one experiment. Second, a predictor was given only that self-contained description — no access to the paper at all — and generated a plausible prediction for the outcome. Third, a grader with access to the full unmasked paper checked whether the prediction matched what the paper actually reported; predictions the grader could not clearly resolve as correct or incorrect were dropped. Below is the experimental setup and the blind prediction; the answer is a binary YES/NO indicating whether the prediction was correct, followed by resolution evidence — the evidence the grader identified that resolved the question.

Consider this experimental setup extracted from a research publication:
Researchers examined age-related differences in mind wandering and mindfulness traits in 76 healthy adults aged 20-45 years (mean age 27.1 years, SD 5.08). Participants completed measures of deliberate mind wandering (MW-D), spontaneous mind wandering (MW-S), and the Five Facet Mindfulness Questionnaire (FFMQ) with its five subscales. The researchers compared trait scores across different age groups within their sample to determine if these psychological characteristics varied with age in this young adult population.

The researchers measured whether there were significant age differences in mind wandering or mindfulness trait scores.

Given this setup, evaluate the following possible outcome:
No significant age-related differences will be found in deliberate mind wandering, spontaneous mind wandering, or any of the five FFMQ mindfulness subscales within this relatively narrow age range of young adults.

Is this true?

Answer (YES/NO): YES